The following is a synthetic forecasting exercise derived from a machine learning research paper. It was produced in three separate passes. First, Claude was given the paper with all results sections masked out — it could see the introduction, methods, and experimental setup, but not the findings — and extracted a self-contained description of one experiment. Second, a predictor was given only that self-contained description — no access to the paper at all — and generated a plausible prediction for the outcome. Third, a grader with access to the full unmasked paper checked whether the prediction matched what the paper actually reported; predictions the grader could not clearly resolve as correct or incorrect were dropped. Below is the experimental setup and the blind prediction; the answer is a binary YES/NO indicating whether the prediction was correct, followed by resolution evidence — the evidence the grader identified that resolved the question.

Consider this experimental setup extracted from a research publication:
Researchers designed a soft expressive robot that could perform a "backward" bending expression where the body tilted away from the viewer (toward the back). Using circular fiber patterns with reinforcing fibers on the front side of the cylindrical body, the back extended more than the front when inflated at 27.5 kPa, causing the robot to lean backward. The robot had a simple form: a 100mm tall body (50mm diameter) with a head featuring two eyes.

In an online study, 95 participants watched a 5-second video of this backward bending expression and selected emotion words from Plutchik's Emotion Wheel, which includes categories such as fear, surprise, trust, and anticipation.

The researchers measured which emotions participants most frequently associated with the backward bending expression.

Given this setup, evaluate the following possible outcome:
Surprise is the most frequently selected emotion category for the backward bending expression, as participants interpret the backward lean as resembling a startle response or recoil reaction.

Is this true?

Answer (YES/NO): NO